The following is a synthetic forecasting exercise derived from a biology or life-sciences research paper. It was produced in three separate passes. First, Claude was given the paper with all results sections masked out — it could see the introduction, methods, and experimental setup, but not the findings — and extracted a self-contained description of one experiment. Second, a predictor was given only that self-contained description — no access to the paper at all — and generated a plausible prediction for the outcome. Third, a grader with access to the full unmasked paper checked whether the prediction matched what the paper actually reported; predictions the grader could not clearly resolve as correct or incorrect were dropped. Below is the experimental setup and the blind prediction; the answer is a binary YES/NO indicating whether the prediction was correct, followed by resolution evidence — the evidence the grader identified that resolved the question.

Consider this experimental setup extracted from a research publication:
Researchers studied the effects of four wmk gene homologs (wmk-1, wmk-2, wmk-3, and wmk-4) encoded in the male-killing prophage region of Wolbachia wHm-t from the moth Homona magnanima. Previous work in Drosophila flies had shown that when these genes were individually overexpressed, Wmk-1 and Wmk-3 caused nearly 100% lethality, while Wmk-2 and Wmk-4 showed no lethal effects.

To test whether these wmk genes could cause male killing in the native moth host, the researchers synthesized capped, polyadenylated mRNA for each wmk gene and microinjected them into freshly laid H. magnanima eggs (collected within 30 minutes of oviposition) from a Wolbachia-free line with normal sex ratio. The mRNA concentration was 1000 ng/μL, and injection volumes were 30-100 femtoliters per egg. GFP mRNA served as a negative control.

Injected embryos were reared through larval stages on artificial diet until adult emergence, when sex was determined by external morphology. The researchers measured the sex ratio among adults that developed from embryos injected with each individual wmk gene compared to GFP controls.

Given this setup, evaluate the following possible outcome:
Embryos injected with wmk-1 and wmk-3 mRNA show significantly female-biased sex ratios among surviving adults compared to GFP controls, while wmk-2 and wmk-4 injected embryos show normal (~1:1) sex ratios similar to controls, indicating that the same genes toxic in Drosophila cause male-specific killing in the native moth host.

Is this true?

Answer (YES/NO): NO